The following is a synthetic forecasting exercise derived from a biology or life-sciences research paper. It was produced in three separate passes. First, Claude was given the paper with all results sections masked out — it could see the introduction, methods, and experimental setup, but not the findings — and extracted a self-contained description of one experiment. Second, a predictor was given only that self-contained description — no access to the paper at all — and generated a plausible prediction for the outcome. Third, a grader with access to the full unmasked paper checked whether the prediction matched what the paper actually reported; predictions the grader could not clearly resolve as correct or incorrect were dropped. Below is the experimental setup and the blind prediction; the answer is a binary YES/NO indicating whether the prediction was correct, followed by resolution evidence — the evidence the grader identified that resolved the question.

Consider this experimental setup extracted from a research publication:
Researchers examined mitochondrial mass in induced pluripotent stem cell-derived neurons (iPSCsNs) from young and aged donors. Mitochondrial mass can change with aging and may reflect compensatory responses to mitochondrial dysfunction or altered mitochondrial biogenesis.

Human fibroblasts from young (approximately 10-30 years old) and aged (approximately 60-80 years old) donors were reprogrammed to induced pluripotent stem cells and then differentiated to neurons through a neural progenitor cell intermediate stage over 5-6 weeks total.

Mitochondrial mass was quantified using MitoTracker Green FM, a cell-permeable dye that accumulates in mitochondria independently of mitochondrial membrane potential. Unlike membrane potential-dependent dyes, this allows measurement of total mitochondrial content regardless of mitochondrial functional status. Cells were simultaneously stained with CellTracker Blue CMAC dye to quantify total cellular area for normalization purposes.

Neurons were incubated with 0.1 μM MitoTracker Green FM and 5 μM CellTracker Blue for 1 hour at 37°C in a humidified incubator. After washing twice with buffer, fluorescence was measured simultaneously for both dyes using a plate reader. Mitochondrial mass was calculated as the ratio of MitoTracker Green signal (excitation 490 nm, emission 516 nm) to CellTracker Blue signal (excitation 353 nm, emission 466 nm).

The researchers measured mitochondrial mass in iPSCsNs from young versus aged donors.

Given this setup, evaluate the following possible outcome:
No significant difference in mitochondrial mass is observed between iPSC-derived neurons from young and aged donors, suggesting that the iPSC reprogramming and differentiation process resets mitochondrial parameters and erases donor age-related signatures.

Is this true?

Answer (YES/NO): NO